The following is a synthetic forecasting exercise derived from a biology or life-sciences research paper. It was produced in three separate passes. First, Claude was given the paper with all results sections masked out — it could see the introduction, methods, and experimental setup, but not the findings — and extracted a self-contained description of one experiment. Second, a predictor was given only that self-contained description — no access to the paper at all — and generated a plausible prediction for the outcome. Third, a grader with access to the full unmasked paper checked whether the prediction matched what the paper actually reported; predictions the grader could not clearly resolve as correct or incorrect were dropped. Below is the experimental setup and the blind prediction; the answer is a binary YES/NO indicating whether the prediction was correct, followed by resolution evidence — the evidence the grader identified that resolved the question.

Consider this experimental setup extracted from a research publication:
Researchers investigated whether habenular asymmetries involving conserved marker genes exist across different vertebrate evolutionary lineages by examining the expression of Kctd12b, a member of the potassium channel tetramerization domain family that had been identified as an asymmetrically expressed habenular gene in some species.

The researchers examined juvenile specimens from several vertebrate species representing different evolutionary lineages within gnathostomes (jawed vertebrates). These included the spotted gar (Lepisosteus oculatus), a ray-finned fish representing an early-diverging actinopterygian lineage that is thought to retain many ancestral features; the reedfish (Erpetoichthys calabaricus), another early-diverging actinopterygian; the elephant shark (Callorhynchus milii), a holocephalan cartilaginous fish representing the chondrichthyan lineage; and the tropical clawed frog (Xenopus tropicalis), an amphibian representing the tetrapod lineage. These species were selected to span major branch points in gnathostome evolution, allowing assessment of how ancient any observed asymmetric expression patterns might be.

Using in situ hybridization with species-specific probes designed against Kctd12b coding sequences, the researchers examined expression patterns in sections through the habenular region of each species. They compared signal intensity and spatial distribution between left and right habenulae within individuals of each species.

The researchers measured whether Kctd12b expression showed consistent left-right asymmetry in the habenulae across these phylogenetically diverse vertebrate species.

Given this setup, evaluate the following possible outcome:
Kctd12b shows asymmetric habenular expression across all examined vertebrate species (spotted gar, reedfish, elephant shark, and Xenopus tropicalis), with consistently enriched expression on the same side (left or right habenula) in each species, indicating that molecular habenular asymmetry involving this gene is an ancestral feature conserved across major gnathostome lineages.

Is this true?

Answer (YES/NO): NO